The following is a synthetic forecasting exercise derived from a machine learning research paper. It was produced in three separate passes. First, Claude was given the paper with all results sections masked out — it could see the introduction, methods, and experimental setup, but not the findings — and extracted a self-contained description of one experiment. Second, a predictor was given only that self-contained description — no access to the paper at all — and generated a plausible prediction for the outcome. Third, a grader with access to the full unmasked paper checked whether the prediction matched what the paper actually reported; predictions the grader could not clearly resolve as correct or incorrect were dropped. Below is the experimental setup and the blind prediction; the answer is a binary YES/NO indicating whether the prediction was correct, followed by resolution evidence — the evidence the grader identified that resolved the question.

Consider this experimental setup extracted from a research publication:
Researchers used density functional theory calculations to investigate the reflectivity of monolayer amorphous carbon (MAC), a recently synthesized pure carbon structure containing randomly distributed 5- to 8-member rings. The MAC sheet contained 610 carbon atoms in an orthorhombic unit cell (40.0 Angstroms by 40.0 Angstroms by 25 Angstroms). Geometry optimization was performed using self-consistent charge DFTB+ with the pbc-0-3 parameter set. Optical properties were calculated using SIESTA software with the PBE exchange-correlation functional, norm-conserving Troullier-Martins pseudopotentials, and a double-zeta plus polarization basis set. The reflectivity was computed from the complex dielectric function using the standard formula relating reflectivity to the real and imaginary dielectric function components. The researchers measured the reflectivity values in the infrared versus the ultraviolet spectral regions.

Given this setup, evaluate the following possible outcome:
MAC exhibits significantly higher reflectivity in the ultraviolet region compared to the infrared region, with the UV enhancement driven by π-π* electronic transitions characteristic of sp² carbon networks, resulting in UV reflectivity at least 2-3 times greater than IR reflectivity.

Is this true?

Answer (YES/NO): NO